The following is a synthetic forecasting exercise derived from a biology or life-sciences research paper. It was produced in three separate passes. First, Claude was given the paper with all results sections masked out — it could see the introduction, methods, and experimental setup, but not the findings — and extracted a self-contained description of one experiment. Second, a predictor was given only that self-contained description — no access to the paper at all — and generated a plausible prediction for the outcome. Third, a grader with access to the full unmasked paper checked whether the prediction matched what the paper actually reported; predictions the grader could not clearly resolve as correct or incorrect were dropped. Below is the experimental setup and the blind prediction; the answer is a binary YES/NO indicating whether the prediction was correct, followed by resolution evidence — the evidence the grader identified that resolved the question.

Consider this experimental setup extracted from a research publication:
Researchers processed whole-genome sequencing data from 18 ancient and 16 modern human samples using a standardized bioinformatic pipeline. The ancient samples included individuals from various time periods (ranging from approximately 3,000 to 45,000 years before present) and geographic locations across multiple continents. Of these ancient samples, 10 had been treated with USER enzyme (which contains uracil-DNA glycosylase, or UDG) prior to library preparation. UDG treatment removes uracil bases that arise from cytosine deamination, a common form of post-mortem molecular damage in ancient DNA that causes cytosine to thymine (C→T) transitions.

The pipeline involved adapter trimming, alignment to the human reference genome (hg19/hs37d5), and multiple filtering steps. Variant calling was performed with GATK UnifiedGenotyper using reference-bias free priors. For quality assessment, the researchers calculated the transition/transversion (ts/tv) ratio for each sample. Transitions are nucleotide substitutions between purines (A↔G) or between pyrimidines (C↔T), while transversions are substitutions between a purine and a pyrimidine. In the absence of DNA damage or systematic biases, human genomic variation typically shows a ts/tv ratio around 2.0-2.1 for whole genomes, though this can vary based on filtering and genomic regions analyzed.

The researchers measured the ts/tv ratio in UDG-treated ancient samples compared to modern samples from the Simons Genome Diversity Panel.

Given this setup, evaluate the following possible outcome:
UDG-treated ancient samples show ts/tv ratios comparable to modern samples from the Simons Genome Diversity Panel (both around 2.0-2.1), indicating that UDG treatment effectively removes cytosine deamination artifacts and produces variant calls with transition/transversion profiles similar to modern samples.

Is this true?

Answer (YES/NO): NO